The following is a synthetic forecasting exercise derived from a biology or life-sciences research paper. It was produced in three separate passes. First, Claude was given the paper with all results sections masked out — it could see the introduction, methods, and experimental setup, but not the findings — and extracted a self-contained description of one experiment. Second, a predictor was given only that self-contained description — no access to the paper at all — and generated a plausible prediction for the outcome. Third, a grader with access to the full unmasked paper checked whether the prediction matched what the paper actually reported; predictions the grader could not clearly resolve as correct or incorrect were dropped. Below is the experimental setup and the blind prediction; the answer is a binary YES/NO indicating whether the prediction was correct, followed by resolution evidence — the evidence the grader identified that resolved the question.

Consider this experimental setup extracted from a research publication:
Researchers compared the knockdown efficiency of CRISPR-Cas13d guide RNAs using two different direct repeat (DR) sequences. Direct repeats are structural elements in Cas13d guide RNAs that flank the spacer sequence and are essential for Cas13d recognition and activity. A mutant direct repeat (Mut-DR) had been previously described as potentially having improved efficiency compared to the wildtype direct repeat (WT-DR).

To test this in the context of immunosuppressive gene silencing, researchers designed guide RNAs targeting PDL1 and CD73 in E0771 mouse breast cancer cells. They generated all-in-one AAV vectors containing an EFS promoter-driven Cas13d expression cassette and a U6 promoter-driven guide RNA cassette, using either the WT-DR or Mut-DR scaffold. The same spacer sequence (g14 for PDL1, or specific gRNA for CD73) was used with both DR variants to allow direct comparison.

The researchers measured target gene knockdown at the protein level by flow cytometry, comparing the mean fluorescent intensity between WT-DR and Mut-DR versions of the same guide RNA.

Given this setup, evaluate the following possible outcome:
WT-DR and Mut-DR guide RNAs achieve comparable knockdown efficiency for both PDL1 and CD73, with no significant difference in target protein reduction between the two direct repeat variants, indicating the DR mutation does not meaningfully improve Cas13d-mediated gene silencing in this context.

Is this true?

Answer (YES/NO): NO